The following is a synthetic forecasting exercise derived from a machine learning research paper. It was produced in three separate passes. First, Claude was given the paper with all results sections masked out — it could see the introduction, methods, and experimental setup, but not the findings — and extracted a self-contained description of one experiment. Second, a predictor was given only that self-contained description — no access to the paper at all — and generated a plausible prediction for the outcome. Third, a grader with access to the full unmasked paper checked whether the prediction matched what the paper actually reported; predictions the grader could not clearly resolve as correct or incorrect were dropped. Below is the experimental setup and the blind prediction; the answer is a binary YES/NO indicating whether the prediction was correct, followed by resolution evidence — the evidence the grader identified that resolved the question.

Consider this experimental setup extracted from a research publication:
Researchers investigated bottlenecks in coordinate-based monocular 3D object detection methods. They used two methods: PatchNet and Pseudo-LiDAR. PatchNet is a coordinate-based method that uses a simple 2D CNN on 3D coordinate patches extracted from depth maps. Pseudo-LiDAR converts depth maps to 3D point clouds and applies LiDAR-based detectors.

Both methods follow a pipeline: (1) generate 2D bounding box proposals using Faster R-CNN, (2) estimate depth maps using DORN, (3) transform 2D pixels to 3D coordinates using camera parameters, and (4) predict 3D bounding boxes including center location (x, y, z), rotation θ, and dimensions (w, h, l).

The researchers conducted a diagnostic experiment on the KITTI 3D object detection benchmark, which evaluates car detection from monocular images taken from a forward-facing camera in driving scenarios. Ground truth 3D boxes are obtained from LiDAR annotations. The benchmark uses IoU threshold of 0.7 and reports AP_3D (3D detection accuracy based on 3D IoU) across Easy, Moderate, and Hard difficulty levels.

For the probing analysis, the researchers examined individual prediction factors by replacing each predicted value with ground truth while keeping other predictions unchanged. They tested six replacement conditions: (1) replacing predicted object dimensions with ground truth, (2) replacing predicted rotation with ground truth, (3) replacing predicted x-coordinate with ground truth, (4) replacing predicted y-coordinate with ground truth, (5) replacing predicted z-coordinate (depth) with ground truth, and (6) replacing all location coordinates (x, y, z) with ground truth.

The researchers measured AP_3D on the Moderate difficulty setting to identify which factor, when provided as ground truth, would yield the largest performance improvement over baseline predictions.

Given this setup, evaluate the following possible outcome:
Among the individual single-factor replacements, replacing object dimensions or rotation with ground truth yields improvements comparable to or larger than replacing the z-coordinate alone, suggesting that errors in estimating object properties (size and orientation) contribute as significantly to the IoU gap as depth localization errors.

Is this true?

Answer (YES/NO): NO